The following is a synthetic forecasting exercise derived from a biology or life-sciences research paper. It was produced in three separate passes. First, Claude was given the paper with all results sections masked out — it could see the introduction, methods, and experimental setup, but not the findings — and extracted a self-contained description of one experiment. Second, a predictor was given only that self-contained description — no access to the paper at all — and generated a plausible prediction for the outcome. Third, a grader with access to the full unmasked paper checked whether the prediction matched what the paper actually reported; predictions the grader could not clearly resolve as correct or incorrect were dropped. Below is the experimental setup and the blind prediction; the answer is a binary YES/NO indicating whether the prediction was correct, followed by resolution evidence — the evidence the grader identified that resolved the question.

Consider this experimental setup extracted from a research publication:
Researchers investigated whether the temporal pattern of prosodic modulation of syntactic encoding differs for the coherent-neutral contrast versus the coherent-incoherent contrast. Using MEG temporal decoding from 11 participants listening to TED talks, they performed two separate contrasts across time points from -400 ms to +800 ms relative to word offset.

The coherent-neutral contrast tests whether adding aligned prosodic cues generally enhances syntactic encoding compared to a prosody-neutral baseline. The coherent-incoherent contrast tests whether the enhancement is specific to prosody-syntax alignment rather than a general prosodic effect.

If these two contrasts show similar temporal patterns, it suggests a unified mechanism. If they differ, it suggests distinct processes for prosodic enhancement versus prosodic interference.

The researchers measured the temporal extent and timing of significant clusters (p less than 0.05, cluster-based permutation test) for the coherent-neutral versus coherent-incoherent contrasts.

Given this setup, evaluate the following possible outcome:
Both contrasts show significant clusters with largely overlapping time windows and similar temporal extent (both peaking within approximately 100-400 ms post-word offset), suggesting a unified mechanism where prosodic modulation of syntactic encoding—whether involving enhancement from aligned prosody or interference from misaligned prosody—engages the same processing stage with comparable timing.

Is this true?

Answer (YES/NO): NO